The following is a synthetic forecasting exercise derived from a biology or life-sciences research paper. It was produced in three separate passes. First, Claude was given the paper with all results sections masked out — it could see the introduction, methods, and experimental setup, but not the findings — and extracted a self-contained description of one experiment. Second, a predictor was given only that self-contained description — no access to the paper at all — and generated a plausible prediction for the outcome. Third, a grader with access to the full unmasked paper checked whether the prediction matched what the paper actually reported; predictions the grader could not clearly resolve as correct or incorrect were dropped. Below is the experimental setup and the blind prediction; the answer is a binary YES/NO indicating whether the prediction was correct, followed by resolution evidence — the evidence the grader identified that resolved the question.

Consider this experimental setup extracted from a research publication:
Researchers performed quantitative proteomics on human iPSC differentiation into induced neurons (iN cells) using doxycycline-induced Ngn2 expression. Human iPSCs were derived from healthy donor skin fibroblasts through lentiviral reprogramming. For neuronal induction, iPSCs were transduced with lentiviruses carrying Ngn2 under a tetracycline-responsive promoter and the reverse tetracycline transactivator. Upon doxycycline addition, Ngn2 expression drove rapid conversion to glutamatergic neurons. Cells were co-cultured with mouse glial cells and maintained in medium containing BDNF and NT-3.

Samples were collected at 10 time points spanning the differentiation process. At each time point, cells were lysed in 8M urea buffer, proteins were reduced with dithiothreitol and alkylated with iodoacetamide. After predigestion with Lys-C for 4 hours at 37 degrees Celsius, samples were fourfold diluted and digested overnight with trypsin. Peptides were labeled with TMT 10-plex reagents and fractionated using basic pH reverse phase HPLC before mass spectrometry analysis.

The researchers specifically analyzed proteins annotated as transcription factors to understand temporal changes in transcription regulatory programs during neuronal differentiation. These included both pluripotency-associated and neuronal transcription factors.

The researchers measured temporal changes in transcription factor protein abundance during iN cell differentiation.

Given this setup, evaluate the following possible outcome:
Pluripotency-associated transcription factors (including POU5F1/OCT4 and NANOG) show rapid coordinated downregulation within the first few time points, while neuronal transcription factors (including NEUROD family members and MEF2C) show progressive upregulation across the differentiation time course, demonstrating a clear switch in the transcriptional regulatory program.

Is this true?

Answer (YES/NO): NO